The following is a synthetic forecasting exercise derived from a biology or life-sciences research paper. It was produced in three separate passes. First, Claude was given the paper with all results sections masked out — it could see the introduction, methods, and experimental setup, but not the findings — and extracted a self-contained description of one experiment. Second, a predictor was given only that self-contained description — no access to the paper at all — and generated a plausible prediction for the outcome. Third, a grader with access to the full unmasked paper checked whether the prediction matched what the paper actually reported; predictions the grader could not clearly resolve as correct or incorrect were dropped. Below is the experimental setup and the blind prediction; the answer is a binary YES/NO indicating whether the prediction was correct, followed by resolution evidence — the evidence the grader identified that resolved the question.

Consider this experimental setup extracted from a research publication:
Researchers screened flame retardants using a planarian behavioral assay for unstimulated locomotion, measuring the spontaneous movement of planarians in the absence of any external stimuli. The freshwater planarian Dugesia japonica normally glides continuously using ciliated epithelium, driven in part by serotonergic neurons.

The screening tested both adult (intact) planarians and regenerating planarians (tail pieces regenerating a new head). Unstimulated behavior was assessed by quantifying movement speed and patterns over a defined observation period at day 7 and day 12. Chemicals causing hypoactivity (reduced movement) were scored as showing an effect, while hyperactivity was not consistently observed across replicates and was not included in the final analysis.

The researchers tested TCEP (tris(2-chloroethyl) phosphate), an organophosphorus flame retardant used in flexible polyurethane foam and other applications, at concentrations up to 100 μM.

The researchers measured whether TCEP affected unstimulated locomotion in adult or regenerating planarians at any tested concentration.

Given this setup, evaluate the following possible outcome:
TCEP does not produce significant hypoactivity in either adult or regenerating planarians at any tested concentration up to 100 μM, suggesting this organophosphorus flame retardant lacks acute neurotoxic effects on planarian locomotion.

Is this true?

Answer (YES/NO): YES